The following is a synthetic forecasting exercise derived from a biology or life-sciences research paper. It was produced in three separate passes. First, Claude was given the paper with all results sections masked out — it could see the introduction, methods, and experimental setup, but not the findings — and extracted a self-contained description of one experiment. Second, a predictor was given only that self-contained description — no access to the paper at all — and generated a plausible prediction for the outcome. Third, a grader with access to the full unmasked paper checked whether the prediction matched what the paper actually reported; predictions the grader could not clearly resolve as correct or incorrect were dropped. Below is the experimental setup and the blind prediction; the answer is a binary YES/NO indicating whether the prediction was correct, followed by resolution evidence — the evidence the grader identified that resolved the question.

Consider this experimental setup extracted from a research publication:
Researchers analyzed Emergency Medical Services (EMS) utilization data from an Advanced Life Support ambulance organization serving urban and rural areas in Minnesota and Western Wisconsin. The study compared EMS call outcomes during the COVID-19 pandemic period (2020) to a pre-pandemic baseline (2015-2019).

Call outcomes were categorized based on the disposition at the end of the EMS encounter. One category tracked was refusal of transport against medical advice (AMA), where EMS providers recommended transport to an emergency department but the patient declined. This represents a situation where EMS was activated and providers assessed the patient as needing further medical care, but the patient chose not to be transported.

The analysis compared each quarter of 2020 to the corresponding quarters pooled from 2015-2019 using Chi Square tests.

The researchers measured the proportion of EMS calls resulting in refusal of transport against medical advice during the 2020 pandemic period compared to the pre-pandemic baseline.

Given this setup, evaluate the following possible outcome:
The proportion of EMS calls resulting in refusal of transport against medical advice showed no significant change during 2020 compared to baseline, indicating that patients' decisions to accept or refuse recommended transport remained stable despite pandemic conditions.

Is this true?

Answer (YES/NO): NO